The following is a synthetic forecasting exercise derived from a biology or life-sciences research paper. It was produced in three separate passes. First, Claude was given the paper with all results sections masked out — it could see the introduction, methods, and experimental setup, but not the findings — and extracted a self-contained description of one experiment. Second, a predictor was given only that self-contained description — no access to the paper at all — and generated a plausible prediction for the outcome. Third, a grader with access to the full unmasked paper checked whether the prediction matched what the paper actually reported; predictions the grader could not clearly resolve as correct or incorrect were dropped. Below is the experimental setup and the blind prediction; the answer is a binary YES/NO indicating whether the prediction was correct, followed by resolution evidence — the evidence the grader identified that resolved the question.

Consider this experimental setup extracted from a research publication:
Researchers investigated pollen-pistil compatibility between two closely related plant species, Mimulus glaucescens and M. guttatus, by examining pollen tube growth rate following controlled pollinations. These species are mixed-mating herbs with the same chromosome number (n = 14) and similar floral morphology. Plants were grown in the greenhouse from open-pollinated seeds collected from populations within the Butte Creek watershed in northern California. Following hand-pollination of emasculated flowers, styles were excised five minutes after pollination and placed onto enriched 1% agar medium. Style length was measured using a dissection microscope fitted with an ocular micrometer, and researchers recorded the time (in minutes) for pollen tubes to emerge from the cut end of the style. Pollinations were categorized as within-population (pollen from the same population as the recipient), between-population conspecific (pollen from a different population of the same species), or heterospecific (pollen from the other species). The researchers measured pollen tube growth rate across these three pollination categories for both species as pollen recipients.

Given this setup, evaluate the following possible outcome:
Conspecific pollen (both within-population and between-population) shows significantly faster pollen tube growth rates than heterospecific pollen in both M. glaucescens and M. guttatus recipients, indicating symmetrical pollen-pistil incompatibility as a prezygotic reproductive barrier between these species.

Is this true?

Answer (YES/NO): NO